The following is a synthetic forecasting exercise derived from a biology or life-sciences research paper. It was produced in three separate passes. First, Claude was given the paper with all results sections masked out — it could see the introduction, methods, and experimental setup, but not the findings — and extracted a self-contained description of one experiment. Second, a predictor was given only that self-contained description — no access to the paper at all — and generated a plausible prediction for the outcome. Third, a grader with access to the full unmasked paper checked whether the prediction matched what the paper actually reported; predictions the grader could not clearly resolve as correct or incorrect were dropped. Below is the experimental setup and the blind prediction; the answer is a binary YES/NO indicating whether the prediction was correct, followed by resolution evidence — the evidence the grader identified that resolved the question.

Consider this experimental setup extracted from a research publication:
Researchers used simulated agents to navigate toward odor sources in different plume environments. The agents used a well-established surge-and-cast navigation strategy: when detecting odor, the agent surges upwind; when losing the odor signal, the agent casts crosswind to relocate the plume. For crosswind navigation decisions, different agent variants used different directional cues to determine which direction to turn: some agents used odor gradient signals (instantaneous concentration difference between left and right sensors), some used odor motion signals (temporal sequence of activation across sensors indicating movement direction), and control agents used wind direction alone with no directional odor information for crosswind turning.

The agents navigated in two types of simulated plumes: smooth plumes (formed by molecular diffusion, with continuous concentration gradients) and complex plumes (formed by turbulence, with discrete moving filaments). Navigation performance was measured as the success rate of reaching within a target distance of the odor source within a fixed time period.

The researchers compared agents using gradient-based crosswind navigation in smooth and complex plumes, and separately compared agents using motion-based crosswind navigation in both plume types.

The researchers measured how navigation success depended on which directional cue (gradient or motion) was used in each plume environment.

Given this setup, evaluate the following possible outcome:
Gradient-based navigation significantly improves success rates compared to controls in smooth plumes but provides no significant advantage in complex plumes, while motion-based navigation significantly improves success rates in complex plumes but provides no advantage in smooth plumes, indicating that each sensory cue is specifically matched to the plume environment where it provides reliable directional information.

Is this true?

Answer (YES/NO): NO